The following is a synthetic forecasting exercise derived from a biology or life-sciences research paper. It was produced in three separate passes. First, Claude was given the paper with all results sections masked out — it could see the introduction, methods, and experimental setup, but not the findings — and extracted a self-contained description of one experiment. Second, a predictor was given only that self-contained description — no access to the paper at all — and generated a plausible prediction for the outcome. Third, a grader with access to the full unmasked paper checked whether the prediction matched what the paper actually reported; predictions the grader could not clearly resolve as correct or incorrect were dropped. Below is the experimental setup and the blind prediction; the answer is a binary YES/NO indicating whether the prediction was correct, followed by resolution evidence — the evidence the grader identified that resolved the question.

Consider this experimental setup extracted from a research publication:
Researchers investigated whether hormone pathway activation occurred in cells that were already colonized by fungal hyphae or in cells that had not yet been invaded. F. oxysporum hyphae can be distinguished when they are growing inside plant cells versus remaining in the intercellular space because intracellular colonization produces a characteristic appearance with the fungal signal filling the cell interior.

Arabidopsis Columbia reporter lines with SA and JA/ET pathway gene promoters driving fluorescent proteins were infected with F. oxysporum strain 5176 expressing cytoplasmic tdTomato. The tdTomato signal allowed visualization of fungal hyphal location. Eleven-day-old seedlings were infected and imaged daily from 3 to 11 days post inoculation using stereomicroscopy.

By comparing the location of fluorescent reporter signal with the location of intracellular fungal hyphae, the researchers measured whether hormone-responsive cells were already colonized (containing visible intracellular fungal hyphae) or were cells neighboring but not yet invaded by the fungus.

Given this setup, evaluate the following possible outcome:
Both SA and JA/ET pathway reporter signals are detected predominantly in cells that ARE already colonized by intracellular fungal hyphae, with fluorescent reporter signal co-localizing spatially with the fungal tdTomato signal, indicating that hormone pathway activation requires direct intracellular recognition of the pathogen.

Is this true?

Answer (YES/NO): NO